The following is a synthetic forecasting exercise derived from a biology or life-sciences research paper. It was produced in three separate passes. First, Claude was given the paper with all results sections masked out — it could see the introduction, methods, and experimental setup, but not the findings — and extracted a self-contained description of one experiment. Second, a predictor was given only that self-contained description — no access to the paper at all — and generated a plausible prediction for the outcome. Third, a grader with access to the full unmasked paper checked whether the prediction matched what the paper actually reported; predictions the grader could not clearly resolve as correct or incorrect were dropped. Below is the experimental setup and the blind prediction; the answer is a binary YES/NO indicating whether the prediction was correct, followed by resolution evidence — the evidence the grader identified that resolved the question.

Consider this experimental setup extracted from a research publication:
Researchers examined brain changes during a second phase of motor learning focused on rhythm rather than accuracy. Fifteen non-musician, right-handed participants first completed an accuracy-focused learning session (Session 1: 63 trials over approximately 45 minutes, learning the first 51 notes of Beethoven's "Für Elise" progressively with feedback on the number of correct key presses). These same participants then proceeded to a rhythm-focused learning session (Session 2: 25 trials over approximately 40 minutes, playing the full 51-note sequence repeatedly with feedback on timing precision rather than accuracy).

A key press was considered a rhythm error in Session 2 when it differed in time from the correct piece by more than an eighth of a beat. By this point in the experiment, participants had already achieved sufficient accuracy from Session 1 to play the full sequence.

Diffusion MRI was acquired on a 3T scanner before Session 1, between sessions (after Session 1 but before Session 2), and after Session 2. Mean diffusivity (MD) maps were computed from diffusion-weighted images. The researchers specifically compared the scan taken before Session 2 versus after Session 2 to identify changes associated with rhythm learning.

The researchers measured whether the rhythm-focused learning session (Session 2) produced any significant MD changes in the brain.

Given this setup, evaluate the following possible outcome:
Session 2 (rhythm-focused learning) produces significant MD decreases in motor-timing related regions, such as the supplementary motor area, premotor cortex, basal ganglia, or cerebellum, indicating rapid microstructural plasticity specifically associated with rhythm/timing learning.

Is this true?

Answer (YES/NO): NO